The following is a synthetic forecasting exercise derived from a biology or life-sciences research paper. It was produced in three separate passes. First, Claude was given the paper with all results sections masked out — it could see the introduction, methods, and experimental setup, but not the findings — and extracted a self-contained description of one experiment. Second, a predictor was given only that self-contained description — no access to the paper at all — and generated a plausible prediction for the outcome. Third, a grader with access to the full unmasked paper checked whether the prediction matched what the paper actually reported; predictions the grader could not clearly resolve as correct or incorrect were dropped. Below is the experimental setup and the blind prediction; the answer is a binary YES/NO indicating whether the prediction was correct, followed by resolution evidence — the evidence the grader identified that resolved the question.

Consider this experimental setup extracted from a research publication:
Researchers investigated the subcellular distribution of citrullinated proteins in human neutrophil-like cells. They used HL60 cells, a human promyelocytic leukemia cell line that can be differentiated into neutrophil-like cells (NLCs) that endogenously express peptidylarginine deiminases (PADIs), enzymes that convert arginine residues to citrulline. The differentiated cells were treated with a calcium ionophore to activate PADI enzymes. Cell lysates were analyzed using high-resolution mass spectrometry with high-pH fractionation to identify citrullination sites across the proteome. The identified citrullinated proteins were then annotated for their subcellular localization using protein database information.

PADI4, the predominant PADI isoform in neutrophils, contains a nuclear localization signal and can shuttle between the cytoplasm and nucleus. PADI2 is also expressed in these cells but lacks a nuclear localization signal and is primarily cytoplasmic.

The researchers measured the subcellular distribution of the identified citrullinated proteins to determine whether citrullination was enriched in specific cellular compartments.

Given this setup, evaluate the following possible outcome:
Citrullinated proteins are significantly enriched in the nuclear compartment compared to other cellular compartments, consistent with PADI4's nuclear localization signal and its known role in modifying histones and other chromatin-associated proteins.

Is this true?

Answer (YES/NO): YES